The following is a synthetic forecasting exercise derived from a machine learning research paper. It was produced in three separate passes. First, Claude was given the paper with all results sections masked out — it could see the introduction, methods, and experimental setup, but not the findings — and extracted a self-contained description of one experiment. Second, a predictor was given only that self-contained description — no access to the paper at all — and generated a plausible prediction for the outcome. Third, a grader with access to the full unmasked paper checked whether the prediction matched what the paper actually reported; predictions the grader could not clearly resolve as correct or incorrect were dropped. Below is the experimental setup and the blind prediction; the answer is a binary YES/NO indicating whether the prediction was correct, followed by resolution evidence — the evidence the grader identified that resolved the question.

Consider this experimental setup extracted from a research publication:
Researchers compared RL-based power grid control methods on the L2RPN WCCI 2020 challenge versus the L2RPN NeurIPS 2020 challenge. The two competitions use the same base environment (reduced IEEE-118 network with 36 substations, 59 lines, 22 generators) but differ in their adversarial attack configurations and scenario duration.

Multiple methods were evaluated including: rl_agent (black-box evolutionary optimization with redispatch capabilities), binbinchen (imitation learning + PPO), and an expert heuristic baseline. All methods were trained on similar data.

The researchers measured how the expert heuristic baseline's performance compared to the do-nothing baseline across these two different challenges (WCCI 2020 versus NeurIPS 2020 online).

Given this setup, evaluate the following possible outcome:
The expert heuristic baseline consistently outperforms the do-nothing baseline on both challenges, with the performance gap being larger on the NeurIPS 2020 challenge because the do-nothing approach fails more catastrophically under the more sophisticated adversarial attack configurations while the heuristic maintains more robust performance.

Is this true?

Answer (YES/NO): YES